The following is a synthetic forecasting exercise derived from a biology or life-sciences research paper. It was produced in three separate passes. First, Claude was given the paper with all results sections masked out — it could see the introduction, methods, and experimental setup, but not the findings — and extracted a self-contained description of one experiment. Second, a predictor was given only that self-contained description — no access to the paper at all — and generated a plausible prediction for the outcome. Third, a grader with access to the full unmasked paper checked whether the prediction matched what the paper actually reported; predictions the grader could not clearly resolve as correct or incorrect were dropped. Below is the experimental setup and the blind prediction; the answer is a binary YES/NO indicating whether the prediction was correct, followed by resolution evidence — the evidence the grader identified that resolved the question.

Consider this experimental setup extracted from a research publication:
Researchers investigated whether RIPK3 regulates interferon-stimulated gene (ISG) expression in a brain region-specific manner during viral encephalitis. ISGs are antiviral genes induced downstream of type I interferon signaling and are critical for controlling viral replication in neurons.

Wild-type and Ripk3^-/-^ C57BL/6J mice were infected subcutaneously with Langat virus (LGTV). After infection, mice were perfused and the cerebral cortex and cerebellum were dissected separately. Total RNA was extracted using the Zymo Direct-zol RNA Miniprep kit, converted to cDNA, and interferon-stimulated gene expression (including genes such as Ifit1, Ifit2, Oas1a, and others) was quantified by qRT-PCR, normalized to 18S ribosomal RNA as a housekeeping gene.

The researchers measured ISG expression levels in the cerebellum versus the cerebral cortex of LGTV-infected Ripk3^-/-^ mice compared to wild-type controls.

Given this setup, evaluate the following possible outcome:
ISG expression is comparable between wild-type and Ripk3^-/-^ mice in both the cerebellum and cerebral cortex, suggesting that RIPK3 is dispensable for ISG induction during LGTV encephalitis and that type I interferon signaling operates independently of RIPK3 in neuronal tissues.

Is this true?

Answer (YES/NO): NO